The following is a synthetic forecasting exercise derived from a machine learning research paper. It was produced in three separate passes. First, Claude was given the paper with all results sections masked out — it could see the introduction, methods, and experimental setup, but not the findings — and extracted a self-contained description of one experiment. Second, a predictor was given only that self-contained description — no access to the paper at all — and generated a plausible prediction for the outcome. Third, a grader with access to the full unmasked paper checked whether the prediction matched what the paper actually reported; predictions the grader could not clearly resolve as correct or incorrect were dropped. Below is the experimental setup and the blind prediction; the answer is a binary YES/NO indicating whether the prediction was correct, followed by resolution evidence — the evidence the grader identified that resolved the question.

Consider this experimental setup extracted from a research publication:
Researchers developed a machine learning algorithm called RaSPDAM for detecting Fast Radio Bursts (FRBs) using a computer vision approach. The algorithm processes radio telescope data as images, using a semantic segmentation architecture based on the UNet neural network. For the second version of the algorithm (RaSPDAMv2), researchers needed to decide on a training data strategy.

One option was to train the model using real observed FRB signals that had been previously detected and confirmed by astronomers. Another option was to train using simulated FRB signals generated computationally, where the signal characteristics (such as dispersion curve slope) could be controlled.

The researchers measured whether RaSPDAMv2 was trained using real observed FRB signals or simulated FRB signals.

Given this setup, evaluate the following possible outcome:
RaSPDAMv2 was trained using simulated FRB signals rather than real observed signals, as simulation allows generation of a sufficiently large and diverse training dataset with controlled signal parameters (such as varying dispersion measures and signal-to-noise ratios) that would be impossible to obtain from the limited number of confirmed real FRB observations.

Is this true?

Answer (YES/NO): YES